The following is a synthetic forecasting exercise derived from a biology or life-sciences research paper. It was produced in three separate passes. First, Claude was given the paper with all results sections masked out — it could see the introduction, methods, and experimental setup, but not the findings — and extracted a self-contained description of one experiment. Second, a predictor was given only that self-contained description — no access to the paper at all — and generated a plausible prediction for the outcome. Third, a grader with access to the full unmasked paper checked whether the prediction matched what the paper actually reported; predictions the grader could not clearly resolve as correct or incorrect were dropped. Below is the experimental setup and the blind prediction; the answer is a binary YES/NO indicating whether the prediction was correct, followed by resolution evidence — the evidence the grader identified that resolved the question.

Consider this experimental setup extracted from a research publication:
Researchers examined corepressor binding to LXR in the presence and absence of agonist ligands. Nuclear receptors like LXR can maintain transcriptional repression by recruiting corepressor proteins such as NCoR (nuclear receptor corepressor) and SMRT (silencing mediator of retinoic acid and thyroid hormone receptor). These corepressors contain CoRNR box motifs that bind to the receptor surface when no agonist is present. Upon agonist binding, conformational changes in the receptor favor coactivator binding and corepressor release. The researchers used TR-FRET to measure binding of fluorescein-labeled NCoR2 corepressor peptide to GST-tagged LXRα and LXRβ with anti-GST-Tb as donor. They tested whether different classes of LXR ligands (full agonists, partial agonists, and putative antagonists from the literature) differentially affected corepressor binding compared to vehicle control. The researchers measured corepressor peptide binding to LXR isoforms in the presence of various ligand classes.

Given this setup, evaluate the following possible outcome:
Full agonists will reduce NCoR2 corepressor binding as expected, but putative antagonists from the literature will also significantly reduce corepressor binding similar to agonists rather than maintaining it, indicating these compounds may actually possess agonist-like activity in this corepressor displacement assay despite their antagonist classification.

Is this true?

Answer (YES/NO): NO